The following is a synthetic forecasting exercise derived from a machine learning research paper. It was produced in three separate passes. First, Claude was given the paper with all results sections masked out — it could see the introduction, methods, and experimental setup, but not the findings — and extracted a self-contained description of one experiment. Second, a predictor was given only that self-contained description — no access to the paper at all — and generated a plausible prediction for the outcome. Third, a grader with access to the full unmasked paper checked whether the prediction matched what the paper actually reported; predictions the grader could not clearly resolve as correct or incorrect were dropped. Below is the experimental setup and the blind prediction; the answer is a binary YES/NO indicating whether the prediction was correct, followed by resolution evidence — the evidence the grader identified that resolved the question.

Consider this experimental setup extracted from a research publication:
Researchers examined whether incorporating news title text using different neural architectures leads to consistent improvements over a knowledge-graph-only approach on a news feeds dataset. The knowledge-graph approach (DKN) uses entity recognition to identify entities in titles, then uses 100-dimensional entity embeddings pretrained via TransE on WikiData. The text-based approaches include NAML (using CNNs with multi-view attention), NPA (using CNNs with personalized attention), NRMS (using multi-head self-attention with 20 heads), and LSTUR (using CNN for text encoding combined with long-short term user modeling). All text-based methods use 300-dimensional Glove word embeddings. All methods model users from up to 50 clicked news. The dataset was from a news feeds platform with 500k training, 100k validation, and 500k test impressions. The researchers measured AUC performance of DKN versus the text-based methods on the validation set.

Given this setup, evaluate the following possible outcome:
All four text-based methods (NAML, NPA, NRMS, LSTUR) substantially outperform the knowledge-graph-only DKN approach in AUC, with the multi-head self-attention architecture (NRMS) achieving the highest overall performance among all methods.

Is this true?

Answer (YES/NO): NO